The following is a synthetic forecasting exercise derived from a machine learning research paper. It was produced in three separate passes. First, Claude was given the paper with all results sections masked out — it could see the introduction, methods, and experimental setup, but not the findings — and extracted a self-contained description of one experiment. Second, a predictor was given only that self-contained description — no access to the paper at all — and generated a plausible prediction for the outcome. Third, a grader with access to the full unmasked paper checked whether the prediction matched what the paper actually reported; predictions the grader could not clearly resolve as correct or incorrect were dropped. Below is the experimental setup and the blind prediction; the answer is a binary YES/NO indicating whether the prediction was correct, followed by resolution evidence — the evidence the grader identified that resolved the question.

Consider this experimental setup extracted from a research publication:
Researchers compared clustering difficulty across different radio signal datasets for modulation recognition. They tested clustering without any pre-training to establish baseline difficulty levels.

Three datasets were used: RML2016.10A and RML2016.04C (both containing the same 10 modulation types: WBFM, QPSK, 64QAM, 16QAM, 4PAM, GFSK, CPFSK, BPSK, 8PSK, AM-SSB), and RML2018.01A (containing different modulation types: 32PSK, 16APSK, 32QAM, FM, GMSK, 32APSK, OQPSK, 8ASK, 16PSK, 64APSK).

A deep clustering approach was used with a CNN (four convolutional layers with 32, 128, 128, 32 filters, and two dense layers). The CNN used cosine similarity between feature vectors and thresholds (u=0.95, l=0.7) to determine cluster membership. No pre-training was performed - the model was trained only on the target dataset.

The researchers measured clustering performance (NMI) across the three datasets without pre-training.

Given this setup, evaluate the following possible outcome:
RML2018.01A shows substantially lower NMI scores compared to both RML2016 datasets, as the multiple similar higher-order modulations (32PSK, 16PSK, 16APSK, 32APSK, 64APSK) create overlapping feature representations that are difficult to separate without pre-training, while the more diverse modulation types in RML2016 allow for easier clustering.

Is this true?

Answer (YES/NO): NO